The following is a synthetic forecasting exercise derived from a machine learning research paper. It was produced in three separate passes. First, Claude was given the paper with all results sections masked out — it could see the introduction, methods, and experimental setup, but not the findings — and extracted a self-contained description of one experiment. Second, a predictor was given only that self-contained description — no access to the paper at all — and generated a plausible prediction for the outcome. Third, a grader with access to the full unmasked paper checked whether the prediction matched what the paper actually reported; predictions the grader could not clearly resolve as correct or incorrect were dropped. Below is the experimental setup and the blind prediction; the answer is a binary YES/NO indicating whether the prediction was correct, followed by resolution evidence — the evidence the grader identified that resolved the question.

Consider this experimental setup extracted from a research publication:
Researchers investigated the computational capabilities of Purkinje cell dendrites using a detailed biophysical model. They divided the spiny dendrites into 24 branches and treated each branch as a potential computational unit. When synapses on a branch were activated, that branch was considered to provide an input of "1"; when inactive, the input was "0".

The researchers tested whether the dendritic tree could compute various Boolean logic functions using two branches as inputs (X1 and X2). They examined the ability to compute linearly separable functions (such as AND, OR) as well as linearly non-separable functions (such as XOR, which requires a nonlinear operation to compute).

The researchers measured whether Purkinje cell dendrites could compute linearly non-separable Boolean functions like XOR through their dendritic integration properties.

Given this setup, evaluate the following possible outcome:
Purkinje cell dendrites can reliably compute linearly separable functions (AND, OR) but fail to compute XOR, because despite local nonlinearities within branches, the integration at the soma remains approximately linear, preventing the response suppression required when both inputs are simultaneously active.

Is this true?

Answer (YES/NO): YES